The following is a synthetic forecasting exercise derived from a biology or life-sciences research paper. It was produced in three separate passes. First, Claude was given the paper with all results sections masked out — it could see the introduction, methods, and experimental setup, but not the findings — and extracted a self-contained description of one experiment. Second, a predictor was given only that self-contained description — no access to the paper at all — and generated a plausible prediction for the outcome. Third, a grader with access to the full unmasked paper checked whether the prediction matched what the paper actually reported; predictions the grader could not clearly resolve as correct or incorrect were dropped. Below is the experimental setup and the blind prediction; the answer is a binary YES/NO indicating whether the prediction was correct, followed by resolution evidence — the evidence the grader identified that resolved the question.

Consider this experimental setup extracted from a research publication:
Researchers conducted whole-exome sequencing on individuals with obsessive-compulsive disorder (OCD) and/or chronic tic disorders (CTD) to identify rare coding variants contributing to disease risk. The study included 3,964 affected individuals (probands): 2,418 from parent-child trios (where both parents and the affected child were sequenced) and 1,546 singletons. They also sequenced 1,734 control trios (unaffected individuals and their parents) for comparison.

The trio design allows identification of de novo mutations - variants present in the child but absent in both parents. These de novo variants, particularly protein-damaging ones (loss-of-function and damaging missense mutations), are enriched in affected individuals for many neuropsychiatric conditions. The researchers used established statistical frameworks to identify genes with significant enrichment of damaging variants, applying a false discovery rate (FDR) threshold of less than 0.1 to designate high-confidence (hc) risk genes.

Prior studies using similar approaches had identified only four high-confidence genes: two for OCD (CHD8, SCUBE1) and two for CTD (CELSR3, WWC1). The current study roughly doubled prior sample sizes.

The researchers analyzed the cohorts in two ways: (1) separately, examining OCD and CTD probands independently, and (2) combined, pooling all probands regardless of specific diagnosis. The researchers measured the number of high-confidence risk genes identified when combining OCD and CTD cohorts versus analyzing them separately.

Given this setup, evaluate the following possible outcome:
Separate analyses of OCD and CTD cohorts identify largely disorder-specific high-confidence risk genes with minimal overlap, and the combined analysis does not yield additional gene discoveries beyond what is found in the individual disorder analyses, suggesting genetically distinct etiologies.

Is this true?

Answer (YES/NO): NO